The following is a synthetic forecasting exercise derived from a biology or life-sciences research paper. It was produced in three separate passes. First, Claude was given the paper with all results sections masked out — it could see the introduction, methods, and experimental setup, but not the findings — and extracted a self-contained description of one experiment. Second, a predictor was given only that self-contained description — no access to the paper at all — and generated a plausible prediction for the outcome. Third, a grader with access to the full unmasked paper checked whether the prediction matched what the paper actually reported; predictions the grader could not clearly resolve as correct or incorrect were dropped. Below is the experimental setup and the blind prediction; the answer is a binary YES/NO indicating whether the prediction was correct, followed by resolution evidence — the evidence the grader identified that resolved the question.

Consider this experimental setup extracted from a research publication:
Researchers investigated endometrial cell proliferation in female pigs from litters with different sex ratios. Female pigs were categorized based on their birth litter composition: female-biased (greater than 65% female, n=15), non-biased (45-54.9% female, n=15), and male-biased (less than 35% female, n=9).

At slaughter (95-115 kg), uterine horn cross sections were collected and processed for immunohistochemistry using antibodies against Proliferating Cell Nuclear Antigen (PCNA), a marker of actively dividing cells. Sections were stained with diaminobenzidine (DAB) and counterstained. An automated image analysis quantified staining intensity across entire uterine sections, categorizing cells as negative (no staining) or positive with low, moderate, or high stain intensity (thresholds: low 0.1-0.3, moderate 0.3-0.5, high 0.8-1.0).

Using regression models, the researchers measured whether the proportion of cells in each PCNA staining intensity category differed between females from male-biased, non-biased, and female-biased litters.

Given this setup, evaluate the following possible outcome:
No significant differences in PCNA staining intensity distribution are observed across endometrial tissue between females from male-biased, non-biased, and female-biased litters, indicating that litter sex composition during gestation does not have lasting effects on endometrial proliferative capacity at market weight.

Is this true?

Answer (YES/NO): YES